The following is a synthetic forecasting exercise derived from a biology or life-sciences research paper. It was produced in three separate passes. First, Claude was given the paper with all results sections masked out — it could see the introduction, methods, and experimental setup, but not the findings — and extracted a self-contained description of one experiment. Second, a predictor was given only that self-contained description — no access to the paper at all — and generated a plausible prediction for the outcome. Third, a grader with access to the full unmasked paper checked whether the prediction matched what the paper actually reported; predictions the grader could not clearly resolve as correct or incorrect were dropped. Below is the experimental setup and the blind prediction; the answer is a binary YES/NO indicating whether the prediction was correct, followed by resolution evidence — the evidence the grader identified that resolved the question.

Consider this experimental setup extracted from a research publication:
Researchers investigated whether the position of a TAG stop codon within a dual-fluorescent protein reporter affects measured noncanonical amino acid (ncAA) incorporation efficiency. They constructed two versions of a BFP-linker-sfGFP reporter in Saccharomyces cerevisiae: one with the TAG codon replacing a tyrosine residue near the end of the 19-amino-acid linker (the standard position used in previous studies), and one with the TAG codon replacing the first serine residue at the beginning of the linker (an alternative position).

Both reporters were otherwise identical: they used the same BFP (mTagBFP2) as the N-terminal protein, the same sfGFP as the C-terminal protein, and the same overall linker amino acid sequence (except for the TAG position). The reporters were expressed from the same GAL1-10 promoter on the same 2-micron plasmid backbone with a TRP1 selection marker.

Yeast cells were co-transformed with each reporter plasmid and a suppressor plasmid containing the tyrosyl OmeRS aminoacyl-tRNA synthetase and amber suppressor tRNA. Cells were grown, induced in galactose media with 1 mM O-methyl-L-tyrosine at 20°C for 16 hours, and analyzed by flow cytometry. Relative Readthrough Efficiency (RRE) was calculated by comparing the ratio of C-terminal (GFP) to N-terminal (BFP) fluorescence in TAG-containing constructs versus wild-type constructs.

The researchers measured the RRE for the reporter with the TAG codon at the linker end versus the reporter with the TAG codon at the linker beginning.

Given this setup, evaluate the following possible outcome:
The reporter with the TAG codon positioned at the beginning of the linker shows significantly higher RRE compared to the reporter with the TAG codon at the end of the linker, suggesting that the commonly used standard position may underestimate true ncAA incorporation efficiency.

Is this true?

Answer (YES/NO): NO